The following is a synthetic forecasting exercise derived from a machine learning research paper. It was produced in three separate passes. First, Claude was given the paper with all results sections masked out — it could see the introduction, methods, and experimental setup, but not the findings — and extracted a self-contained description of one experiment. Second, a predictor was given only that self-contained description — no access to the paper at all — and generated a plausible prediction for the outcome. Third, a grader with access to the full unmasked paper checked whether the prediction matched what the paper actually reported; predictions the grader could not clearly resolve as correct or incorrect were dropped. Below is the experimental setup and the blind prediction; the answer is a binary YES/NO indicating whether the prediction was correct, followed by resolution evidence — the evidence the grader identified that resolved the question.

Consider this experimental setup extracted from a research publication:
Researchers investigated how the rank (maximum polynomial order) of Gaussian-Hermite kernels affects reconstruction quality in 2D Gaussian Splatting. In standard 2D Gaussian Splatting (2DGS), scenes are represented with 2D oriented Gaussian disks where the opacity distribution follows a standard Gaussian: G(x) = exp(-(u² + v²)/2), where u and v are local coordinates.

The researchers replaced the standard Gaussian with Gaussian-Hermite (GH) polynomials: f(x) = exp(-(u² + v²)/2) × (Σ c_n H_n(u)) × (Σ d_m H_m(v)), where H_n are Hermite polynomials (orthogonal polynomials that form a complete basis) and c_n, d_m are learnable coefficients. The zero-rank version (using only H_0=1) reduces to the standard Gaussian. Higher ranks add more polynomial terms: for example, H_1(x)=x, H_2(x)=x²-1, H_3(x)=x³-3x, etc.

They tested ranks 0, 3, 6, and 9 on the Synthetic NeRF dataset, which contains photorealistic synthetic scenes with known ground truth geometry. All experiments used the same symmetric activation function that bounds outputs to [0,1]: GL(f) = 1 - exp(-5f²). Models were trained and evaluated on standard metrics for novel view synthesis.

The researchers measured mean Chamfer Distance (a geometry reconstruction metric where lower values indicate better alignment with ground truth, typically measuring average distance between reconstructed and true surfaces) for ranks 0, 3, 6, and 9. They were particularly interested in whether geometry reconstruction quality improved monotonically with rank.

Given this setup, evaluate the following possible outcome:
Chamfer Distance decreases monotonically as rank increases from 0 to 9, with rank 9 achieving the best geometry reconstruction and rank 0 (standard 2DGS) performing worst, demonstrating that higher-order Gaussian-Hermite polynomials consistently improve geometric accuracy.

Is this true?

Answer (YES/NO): NO